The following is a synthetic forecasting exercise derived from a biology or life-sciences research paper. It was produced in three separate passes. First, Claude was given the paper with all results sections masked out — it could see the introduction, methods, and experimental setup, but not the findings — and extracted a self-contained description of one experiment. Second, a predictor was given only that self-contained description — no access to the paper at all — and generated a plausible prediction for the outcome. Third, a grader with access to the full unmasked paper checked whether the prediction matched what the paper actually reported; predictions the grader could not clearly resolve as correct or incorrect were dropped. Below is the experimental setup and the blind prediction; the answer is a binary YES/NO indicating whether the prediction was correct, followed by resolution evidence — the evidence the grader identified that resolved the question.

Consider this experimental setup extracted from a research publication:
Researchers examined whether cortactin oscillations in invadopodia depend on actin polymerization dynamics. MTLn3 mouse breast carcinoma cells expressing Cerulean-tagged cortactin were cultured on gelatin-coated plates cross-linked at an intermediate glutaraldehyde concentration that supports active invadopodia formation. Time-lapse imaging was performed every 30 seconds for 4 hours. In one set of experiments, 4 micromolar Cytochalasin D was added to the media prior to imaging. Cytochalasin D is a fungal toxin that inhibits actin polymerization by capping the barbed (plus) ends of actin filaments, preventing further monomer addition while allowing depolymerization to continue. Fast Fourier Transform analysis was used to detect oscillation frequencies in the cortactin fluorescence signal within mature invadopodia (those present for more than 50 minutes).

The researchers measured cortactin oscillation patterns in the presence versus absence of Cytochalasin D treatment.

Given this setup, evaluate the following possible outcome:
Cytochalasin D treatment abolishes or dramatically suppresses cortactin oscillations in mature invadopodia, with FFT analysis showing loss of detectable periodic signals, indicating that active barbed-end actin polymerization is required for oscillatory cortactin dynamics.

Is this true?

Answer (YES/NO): YES